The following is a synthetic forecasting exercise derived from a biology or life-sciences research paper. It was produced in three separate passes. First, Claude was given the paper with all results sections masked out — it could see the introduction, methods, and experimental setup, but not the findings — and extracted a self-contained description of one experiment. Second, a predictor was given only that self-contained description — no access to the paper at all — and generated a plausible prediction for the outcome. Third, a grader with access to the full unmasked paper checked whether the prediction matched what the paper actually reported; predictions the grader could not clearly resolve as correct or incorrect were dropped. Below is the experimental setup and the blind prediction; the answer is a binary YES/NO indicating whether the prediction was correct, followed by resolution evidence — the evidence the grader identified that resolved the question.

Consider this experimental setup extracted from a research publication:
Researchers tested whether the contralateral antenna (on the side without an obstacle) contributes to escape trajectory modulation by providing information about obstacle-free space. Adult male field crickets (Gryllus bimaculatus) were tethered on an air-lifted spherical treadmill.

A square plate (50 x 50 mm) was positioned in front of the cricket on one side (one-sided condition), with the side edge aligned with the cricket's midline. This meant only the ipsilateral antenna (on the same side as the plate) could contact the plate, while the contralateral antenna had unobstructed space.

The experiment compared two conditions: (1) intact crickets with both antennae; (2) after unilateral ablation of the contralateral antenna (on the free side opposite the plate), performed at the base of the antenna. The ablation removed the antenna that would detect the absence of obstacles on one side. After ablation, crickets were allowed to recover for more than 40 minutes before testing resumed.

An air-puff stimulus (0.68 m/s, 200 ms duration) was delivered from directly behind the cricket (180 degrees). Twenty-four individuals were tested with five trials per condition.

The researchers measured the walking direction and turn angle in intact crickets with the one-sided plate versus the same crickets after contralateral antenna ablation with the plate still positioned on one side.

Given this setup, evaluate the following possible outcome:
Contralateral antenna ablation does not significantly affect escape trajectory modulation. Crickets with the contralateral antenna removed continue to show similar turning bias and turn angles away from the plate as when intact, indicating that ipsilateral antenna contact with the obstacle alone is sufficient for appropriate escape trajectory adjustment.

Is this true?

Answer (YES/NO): NO